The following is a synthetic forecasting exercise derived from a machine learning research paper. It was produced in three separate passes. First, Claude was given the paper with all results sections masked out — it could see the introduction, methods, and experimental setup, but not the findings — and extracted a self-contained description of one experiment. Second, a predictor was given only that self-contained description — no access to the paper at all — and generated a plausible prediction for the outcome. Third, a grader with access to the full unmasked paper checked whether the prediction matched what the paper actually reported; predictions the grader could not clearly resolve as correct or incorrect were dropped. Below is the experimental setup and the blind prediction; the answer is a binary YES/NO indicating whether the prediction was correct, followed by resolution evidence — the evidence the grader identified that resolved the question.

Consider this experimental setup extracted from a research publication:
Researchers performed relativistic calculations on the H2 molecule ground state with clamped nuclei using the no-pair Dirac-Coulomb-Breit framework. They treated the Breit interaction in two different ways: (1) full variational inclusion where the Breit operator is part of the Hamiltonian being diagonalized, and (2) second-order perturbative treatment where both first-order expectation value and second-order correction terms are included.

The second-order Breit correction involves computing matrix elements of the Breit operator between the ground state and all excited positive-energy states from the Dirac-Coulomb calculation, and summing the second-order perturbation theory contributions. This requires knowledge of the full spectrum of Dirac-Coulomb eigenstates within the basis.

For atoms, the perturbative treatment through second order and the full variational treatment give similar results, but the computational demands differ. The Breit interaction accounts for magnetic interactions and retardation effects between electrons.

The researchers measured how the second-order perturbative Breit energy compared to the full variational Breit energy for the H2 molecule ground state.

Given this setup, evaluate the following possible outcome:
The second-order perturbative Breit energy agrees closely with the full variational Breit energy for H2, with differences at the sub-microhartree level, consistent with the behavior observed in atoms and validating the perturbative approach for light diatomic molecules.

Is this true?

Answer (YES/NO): YES